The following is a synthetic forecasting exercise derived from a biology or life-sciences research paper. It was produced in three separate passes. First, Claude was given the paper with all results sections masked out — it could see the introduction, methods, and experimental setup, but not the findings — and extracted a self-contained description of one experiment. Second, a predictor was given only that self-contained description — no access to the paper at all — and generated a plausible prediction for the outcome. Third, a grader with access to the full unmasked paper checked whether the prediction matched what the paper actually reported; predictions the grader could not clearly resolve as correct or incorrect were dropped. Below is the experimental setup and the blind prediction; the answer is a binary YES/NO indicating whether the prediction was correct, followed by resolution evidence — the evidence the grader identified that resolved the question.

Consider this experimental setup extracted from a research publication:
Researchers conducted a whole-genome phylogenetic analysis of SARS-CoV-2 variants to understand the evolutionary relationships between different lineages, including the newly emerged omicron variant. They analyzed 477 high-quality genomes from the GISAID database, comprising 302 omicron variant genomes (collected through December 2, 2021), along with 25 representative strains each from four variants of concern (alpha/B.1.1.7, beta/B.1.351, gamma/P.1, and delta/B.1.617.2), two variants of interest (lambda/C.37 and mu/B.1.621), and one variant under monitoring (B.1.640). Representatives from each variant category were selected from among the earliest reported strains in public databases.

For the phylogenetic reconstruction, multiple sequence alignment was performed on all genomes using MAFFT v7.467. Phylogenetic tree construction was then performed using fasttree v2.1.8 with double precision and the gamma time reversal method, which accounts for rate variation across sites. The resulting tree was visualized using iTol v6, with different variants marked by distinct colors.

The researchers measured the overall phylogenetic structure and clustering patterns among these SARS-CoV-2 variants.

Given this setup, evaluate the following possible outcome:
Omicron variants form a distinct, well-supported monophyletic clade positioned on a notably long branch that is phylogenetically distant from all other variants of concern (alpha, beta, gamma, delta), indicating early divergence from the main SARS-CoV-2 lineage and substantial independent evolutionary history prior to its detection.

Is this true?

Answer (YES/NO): NO